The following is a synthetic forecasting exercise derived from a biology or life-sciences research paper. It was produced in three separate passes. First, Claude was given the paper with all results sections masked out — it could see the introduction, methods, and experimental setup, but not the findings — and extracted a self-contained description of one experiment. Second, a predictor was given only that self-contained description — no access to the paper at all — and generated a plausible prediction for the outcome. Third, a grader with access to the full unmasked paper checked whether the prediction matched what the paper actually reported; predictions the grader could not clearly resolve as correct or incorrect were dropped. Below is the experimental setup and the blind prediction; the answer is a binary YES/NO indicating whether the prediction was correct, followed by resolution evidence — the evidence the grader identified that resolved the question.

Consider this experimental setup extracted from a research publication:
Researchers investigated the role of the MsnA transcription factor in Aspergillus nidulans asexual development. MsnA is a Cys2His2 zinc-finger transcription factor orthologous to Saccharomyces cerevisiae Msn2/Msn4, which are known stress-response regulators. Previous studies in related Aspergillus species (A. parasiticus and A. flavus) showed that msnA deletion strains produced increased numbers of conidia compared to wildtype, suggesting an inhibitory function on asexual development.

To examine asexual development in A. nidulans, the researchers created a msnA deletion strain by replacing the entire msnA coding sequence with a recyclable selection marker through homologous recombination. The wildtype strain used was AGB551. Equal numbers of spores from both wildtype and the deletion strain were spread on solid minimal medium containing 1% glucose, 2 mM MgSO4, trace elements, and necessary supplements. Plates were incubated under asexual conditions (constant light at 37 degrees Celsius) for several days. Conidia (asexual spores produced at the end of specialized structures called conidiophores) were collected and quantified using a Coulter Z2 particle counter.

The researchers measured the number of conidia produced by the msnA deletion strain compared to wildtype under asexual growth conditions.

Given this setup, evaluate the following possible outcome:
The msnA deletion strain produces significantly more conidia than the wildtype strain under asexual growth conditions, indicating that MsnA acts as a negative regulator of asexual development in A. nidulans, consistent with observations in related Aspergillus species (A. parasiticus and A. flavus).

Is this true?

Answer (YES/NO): NO